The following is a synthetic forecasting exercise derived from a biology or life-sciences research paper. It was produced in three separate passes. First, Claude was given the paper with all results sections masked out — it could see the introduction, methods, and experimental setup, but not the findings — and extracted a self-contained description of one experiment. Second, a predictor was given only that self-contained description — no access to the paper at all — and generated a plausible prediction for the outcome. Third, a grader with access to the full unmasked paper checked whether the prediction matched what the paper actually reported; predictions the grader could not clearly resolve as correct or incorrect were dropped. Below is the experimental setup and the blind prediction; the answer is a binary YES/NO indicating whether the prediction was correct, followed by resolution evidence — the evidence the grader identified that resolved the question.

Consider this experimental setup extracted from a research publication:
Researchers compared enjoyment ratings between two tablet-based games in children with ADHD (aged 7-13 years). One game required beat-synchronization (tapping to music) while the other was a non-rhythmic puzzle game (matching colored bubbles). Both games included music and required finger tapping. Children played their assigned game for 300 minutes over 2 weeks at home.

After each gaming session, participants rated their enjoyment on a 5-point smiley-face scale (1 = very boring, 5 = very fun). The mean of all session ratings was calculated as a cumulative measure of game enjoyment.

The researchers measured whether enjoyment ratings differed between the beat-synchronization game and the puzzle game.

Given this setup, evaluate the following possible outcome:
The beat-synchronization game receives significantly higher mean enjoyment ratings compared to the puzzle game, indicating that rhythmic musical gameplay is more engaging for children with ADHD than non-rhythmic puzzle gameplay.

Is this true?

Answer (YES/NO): NO